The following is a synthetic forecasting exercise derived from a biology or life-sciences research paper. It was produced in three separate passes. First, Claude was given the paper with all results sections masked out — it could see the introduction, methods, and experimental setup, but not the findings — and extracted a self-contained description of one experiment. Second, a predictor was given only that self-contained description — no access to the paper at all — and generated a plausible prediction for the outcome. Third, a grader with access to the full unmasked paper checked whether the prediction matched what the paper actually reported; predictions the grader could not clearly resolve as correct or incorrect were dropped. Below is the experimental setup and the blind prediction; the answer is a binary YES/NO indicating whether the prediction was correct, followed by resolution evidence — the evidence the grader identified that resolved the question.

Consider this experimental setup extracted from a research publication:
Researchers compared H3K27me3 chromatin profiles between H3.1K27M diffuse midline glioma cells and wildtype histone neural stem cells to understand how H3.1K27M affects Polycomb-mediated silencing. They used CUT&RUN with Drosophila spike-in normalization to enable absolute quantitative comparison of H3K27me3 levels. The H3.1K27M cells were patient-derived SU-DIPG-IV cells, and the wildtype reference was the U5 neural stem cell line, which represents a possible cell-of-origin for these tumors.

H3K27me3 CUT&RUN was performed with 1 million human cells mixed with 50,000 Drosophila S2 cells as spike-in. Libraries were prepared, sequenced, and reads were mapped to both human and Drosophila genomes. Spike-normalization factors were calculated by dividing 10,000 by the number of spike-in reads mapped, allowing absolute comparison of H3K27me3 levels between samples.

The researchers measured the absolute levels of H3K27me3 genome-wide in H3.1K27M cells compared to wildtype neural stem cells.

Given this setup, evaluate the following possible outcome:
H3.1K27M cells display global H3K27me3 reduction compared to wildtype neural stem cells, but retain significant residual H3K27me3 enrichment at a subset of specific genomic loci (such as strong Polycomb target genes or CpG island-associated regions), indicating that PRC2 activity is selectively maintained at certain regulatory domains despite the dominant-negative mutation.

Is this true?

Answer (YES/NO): NO